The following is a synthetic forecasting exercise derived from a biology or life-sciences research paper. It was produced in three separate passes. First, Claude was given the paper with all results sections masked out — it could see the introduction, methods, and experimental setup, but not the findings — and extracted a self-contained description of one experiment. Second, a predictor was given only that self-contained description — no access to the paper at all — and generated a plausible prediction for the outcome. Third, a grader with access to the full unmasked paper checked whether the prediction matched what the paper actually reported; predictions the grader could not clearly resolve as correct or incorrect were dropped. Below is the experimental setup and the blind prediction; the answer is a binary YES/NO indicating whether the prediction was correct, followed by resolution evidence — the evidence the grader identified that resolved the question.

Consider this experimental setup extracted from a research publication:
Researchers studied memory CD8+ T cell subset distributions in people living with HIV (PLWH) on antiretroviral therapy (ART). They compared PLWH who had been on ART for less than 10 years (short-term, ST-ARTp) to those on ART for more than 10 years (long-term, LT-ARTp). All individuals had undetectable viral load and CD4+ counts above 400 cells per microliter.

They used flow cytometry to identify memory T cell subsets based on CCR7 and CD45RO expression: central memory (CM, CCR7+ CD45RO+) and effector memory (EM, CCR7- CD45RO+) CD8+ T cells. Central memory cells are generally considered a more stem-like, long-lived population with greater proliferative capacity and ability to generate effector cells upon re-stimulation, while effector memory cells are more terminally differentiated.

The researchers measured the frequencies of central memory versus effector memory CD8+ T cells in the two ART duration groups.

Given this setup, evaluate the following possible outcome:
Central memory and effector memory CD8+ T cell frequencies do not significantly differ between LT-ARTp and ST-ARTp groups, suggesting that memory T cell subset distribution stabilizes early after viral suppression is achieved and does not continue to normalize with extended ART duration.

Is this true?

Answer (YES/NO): NO